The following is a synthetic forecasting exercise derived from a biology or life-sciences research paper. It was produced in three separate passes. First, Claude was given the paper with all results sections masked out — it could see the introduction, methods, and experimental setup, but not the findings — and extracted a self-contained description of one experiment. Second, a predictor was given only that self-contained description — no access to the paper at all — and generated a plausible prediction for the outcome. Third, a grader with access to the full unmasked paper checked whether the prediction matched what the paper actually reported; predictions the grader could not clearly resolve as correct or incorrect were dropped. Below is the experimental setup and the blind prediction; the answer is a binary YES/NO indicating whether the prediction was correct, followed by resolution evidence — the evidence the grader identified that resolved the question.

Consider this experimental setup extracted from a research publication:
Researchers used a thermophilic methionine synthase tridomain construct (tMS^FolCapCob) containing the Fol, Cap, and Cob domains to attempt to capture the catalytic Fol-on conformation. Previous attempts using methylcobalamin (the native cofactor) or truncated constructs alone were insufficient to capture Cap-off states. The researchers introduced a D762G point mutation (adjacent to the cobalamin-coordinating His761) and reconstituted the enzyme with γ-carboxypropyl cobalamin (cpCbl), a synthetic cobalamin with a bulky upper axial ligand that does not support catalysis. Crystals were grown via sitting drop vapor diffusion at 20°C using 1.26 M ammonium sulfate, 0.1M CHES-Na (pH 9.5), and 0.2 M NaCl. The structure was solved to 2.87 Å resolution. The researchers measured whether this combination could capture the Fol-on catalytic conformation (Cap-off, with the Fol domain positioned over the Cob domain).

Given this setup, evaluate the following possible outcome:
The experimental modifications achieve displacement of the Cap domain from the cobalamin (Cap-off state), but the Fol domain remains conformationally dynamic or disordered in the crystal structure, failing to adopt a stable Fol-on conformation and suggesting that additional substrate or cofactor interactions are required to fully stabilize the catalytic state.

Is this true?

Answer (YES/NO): NO